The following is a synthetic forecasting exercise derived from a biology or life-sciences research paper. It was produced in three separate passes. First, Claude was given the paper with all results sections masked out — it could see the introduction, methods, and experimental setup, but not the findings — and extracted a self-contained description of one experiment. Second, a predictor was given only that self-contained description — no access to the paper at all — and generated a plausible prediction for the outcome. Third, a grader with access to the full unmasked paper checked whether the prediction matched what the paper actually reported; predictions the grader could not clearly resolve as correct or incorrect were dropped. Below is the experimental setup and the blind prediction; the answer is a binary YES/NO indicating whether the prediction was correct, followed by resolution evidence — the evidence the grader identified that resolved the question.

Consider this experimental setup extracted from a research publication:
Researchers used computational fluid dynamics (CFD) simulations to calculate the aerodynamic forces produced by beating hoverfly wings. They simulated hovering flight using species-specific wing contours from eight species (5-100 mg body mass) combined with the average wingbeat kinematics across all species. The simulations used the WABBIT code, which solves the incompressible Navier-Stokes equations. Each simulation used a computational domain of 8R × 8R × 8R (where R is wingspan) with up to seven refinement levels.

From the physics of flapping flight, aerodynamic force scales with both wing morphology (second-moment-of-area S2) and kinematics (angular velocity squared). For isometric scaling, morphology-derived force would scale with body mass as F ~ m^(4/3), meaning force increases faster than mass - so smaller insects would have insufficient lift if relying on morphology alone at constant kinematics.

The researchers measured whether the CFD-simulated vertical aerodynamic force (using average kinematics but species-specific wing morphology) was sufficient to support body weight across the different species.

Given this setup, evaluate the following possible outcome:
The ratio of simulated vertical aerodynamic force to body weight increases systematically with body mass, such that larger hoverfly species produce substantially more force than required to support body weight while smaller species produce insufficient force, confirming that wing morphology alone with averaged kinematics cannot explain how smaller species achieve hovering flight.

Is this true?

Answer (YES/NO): NO